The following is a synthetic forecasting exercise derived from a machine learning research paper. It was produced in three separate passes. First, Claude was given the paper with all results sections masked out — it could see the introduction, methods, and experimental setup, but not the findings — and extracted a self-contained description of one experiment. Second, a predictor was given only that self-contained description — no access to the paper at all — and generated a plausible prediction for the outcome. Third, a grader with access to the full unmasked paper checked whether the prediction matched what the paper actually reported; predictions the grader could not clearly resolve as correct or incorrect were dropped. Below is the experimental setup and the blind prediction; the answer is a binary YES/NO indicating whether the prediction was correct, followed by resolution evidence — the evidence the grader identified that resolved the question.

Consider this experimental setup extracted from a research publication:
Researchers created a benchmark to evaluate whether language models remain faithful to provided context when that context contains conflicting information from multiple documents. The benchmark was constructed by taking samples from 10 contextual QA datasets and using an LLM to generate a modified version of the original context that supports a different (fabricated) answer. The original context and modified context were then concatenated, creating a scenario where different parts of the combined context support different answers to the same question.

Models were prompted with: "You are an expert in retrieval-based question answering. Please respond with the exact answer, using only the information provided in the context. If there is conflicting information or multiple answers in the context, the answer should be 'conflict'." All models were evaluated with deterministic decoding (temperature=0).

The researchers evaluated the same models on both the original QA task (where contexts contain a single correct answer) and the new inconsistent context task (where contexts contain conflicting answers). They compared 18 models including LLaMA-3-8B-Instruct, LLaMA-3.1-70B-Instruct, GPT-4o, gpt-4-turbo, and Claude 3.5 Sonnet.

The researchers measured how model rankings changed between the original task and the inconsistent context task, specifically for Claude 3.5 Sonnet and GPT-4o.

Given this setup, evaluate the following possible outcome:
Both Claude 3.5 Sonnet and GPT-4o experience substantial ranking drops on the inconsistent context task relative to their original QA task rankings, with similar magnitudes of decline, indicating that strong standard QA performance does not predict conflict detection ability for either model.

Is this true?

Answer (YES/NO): NO